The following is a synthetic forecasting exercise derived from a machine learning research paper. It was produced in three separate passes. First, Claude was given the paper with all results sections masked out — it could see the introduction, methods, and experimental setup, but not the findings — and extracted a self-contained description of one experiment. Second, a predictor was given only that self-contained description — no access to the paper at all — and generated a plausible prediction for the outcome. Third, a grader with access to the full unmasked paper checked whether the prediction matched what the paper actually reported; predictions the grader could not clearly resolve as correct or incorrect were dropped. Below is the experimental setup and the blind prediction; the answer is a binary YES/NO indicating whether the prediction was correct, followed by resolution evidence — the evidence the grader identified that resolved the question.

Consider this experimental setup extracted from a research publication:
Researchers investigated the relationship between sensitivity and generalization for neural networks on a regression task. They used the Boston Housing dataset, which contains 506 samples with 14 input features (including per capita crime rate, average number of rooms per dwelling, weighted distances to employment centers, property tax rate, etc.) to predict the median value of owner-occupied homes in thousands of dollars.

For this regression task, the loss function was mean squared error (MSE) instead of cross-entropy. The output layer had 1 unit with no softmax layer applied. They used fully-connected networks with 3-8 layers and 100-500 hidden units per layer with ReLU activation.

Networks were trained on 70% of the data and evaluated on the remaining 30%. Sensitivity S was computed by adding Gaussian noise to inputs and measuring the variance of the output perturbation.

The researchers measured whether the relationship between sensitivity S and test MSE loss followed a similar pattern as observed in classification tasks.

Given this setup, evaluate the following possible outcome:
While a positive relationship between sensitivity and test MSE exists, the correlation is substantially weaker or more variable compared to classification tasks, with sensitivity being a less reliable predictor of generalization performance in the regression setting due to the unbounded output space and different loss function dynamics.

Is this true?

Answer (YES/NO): NO